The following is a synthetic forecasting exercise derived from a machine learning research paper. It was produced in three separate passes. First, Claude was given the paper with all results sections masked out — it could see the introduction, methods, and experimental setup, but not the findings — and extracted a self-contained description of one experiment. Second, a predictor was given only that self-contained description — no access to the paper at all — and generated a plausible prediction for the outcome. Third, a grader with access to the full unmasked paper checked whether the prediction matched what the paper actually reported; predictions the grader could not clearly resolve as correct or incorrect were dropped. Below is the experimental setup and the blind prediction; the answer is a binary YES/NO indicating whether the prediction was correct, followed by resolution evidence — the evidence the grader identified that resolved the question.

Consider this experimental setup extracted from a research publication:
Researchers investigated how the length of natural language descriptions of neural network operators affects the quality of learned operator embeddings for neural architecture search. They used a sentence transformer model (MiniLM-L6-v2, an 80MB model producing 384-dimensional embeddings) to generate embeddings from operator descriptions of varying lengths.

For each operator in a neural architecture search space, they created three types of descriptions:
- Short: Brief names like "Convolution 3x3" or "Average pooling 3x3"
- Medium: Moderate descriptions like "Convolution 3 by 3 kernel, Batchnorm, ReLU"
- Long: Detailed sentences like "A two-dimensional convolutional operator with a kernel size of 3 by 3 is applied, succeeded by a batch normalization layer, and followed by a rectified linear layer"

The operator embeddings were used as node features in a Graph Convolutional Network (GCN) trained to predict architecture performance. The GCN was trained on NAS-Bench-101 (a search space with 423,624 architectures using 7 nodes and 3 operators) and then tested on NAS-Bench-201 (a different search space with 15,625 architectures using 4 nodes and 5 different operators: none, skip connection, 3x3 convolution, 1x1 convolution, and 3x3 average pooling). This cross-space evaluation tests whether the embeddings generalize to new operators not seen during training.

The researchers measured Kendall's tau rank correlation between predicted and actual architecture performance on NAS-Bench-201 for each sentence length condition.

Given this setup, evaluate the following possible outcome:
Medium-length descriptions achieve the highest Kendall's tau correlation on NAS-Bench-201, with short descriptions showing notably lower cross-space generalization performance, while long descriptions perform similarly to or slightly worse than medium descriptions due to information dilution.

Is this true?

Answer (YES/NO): NO